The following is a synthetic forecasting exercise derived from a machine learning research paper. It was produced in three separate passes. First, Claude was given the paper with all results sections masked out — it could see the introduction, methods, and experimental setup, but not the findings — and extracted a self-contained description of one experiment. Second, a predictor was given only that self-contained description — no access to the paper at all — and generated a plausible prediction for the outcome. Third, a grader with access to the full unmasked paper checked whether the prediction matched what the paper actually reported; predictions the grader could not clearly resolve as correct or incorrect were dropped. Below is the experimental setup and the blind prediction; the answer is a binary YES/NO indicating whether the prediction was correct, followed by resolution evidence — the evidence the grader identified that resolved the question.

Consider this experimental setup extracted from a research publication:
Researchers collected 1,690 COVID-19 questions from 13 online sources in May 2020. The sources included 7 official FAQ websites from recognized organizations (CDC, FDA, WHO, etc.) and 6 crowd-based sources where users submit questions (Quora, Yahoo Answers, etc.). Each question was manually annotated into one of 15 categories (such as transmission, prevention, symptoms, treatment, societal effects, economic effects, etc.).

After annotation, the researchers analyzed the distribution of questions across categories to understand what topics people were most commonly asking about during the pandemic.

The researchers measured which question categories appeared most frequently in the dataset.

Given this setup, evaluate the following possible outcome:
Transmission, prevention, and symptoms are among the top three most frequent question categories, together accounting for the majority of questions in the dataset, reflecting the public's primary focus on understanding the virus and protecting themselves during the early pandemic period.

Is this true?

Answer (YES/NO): NO